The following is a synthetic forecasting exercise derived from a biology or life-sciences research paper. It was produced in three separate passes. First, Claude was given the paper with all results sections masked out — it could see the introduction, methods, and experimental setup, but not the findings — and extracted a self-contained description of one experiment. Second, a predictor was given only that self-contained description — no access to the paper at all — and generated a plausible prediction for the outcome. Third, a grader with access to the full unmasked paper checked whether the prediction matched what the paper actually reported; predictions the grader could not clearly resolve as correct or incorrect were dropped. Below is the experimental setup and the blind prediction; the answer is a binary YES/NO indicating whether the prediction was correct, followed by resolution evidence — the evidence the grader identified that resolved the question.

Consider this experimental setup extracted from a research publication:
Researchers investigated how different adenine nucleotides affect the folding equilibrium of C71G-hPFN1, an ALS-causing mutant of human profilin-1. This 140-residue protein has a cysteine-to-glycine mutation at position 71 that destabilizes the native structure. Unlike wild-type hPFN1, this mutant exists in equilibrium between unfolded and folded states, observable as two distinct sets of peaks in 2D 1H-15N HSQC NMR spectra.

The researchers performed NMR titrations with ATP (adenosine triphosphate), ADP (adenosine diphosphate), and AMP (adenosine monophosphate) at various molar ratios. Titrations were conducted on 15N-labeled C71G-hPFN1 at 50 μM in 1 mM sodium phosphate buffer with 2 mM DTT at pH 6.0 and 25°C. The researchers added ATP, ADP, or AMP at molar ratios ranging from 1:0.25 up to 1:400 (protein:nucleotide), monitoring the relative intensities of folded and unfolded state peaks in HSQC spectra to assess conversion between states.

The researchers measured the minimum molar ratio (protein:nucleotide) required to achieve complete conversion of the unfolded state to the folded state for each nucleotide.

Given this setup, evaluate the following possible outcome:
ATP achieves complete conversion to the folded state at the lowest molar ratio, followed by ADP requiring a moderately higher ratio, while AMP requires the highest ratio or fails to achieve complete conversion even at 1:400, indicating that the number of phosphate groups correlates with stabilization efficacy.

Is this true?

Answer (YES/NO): YES